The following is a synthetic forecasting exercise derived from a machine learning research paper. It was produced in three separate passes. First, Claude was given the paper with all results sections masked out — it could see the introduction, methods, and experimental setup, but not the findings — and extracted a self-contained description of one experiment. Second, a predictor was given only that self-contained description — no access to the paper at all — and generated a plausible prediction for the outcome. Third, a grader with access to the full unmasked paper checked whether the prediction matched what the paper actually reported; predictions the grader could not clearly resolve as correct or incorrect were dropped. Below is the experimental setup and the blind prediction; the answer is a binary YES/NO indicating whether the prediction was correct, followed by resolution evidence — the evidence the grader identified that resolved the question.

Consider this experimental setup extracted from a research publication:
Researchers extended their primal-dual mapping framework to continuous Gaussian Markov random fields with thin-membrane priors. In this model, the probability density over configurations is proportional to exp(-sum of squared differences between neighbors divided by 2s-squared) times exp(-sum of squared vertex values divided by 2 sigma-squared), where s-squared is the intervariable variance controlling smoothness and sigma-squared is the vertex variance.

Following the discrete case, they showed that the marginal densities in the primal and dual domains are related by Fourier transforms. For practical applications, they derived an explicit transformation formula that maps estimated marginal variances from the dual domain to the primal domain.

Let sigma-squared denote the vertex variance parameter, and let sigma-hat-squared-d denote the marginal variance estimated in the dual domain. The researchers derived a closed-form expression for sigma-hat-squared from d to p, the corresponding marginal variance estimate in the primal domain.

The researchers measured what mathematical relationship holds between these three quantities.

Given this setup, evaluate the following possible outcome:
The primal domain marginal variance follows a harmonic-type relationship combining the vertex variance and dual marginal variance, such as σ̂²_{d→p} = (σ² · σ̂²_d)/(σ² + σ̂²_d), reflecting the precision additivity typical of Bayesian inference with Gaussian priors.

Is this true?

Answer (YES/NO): NO